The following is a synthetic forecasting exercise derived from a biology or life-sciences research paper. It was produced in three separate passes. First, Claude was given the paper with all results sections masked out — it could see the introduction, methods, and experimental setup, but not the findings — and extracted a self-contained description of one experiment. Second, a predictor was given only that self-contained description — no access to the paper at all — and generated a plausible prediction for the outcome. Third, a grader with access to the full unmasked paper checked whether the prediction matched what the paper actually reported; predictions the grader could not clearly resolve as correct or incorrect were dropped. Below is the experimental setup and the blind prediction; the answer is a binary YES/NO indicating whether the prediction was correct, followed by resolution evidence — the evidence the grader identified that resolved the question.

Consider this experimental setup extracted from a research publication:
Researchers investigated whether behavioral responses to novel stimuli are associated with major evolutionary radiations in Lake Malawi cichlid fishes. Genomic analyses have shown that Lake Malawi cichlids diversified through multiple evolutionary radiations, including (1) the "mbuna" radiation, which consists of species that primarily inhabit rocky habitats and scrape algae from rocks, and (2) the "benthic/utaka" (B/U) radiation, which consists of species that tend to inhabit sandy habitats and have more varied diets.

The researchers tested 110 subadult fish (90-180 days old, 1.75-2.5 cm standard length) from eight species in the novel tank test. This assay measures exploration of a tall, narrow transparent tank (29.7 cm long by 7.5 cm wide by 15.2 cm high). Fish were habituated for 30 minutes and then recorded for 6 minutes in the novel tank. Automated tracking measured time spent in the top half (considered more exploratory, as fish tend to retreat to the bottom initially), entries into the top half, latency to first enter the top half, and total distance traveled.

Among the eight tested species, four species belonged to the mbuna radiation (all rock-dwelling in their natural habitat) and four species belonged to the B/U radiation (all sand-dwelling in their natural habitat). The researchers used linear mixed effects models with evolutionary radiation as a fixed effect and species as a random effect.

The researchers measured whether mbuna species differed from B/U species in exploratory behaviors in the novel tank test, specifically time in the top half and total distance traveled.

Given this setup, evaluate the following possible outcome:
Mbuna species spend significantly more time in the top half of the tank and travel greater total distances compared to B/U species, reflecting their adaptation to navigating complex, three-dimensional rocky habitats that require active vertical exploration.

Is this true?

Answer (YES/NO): NO